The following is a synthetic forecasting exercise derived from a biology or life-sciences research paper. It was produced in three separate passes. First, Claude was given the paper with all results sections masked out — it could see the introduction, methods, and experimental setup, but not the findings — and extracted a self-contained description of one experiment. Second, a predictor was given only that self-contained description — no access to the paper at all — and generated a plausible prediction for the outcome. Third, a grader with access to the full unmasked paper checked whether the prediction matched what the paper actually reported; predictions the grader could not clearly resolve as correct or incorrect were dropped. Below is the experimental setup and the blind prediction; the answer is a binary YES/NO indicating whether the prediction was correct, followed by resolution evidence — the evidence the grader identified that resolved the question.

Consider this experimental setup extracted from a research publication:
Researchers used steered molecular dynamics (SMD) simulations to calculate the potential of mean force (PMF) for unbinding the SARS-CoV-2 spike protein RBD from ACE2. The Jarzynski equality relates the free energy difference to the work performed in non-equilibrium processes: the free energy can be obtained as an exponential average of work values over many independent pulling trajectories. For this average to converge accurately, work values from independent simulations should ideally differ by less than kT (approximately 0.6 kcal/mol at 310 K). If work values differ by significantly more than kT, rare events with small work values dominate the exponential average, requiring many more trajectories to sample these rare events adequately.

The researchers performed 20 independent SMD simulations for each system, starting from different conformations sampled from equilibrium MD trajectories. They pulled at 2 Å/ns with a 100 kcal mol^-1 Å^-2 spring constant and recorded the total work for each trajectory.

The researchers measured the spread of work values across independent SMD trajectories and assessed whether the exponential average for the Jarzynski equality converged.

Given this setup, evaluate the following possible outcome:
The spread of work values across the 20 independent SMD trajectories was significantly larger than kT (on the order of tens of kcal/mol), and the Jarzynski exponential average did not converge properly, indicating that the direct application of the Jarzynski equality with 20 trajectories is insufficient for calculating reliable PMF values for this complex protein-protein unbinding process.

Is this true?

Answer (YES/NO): NO